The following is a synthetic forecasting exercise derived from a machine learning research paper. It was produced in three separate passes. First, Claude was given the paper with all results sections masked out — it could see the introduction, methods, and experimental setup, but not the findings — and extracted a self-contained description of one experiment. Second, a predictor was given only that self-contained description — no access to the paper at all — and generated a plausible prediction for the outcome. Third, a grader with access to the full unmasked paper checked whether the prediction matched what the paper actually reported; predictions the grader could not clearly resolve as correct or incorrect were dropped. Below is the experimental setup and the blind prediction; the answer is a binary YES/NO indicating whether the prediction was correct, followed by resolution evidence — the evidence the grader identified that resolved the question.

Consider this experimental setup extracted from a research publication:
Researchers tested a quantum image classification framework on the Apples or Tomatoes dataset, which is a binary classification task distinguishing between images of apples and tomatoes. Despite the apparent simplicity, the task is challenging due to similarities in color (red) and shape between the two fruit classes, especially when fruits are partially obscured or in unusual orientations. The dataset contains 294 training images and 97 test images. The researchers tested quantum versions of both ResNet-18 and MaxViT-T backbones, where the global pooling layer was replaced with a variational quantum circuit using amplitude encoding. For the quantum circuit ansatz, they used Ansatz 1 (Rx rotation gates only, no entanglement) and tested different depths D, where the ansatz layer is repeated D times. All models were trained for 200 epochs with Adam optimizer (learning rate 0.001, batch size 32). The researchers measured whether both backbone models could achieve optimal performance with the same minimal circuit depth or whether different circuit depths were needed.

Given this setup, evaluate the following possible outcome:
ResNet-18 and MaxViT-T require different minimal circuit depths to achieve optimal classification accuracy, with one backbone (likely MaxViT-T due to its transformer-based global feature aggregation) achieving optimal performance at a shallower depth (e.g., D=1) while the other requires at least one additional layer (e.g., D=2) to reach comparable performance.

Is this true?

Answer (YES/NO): NO